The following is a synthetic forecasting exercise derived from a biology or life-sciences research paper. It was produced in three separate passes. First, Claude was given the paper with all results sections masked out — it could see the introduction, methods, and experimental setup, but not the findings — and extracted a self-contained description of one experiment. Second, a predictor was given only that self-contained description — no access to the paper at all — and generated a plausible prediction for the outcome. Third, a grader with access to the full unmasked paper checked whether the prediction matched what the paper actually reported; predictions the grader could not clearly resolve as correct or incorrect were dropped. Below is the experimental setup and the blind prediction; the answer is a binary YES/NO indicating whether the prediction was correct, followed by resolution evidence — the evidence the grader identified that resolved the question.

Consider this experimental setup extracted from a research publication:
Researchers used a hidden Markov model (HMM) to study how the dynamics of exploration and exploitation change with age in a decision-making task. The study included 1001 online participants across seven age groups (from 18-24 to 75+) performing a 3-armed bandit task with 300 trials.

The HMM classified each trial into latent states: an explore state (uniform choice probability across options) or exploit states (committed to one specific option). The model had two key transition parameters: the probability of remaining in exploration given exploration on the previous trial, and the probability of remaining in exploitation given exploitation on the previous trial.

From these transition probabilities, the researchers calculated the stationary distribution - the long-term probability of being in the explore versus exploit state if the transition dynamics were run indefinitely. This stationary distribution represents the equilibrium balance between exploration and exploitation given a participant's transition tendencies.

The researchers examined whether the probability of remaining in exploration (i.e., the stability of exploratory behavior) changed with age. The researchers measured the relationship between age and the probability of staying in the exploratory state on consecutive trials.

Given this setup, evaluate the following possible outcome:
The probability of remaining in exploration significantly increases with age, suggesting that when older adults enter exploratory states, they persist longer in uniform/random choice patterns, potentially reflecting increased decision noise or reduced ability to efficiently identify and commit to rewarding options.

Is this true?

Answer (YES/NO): NO